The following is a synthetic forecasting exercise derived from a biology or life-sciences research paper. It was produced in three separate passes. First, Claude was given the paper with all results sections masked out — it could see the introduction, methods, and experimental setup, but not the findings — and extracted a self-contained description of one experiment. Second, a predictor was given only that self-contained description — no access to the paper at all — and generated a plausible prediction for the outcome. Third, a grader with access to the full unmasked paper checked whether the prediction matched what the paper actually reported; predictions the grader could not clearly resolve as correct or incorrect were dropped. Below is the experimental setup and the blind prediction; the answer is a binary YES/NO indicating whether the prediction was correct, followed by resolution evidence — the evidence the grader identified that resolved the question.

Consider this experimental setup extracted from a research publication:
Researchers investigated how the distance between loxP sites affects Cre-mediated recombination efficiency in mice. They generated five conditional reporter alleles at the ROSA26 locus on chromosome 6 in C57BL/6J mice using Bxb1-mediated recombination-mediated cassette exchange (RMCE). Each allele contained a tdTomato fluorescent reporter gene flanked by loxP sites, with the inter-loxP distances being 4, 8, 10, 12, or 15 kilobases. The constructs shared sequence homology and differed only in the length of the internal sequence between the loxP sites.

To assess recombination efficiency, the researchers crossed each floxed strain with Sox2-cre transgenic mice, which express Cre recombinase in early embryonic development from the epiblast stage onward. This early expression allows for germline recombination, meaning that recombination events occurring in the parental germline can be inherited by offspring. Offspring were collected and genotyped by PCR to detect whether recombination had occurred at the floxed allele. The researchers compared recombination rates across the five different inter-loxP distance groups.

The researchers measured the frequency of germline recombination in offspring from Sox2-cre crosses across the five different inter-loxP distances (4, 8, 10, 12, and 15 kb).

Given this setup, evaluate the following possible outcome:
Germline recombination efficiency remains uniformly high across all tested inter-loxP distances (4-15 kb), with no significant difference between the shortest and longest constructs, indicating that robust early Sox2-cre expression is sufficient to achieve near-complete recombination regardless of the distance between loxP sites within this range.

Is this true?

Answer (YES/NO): NO